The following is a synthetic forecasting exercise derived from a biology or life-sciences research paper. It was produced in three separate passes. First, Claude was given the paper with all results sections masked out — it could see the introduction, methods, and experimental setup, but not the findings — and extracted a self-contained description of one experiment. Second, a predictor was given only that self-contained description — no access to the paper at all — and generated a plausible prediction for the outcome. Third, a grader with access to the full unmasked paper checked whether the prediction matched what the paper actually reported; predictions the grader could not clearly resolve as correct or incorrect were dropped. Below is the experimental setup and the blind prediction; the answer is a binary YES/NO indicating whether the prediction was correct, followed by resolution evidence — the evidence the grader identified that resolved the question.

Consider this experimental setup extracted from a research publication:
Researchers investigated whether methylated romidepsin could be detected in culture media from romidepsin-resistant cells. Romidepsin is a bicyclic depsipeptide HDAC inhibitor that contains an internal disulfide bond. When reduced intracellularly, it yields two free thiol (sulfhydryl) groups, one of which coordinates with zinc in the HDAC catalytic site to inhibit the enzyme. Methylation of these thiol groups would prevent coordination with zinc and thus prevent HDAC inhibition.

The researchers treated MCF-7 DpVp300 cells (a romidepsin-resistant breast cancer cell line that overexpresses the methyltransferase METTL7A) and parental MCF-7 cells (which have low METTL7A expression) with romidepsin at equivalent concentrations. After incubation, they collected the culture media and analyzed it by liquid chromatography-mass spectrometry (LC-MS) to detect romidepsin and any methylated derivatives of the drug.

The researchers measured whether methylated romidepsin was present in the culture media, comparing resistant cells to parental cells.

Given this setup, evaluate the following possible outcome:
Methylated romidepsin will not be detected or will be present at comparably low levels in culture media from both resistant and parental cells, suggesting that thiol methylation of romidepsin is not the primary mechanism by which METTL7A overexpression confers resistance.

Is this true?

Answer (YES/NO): NO